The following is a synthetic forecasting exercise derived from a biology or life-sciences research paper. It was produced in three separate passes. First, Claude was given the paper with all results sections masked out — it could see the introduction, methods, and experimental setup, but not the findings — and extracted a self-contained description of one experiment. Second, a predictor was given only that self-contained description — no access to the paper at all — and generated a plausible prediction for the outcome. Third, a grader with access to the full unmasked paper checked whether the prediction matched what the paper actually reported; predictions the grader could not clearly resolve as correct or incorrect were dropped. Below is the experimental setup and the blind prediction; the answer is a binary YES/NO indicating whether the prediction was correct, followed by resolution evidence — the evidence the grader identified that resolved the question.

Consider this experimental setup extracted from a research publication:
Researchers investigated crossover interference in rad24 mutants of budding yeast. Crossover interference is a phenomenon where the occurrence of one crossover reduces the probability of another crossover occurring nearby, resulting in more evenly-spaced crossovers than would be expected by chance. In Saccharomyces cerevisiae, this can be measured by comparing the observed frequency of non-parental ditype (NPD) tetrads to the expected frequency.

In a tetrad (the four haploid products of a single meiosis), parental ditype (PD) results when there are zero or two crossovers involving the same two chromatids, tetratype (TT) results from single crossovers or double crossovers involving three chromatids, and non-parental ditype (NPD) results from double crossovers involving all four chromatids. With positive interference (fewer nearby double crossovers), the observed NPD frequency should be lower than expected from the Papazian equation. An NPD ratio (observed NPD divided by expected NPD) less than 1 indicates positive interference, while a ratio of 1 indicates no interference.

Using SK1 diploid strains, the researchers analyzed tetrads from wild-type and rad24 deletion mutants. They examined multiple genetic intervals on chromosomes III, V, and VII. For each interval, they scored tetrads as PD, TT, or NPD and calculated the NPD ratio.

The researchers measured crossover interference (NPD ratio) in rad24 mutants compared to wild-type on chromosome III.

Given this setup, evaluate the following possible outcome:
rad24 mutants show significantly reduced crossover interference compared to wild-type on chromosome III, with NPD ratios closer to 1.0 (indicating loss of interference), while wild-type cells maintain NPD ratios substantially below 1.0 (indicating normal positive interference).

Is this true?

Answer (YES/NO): YES